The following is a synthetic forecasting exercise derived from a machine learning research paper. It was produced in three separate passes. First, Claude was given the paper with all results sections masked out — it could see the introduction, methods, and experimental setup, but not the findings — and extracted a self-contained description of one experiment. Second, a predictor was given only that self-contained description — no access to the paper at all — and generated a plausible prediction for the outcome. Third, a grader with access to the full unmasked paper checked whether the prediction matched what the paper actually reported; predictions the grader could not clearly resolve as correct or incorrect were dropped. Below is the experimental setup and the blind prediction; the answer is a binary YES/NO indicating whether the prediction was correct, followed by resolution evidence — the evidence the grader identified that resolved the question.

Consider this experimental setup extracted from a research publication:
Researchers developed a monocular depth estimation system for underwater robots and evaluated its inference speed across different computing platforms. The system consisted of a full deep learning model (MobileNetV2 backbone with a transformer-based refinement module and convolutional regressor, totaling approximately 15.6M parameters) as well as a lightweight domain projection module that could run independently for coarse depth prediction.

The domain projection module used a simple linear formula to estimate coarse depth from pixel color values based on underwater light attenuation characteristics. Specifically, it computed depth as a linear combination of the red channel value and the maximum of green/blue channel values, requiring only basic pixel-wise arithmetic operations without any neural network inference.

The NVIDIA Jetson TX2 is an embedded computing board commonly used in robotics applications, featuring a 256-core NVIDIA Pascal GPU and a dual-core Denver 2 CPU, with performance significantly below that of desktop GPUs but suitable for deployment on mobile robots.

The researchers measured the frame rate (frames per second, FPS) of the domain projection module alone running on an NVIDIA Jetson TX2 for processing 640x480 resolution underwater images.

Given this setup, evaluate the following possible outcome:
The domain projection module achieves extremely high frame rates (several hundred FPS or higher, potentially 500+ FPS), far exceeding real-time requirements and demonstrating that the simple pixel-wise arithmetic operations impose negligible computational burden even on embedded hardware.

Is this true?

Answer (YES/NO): NO